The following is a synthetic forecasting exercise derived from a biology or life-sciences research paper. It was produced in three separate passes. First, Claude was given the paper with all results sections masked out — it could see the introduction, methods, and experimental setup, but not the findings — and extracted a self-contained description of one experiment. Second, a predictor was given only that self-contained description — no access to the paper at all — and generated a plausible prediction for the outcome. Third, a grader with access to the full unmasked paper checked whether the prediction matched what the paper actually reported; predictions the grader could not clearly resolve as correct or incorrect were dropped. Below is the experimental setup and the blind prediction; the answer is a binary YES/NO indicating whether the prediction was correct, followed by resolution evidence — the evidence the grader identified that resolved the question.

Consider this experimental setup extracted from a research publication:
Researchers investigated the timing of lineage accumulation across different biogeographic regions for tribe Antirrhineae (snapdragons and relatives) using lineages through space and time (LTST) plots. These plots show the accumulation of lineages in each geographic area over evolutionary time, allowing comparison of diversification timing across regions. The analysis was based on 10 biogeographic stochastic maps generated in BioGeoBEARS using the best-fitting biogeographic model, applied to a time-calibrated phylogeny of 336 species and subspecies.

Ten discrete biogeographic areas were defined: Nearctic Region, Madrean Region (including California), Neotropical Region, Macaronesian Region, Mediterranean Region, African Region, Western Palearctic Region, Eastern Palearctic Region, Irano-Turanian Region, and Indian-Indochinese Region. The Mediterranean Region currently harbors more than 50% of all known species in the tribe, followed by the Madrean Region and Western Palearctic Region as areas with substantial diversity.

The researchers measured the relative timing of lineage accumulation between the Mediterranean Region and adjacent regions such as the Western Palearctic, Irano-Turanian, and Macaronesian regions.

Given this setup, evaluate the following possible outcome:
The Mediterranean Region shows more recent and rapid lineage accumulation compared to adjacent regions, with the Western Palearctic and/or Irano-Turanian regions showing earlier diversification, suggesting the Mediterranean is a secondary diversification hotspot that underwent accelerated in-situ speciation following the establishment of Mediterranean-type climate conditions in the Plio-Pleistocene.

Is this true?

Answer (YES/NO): NO